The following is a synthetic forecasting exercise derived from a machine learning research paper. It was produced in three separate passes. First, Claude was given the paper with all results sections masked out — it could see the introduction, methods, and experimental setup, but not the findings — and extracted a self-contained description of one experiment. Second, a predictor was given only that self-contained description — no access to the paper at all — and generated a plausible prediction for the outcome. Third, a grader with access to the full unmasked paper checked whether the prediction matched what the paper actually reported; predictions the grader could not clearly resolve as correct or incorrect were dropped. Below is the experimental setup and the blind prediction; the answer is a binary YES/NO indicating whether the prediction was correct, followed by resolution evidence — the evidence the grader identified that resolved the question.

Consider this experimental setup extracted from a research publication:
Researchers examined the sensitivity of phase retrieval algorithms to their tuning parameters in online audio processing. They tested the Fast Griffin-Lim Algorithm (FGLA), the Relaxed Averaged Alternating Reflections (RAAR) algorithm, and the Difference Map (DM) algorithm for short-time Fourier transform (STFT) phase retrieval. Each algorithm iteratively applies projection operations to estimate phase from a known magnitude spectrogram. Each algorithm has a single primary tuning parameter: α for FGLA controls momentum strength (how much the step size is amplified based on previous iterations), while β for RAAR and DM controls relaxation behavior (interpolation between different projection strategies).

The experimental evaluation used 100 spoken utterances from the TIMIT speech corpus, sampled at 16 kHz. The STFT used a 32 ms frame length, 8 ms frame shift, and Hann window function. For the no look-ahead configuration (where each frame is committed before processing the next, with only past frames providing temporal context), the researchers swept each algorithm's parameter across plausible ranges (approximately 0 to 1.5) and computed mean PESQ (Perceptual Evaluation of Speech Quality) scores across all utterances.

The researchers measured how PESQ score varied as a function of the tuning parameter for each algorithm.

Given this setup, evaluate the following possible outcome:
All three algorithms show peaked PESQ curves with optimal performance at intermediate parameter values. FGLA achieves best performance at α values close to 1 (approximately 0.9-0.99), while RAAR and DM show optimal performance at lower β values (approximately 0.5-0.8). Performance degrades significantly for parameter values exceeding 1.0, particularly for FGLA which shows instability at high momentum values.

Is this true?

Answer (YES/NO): NO